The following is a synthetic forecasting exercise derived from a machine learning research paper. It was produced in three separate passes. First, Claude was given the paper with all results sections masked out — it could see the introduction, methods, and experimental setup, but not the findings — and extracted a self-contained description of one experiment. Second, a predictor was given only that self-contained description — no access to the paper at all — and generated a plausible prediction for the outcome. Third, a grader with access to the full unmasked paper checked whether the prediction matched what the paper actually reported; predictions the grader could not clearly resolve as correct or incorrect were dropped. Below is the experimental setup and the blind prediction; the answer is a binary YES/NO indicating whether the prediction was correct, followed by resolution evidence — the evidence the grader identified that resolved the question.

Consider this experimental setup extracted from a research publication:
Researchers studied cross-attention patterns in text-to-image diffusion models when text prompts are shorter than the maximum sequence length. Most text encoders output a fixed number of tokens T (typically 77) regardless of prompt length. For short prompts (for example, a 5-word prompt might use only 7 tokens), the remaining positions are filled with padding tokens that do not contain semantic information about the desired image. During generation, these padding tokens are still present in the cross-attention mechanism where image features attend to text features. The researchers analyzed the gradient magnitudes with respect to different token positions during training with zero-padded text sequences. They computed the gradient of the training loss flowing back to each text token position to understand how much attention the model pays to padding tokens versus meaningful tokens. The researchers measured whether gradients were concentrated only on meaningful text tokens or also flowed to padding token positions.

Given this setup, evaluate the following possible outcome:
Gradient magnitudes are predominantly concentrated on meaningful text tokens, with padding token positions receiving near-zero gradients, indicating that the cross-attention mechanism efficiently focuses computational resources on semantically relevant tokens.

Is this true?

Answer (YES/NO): NO